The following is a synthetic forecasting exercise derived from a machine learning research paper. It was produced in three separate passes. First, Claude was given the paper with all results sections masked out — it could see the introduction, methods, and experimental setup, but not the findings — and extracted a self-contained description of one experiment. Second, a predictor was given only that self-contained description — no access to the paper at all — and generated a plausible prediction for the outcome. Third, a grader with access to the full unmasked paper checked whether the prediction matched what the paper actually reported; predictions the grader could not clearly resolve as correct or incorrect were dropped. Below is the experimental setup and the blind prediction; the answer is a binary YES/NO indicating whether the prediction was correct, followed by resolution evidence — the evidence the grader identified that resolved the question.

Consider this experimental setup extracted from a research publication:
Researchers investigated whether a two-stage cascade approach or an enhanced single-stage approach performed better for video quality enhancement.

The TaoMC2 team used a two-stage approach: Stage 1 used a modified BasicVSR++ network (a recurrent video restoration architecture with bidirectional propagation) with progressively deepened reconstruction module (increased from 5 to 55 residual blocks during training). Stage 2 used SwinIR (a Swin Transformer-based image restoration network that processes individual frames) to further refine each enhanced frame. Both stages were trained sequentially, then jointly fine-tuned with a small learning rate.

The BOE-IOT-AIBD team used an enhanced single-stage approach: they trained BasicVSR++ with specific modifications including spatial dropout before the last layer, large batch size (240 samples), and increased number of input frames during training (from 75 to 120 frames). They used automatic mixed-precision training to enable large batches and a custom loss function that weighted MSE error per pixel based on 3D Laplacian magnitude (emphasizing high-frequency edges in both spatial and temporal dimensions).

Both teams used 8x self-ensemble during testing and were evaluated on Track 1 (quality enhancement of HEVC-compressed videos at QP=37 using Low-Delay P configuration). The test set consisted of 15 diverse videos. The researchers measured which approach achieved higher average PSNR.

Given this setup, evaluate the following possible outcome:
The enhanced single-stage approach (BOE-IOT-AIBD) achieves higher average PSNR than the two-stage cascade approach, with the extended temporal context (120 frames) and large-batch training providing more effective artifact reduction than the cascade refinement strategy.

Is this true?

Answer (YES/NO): NO